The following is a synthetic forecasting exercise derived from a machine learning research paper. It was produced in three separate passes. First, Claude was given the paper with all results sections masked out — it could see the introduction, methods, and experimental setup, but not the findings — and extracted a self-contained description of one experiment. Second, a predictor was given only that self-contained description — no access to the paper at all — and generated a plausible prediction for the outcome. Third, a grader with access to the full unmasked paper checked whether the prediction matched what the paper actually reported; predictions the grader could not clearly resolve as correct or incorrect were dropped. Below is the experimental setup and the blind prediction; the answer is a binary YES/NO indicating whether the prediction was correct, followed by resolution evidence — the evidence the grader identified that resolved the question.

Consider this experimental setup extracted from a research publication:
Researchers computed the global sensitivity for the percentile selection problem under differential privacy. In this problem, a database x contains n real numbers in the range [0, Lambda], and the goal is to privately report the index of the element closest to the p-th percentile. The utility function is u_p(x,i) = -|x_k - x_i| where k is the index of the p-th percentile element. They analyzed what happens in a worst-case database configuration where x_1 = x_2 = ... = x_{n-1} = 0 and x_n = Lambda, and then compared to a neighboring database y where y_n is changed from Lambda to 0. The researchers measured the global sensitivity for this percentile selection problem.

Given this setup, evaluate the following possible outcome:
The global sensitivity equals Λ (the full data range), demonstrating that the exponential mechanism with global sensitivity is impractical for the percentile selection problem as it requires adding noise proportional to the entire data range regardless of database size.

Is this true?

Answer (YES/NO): YES